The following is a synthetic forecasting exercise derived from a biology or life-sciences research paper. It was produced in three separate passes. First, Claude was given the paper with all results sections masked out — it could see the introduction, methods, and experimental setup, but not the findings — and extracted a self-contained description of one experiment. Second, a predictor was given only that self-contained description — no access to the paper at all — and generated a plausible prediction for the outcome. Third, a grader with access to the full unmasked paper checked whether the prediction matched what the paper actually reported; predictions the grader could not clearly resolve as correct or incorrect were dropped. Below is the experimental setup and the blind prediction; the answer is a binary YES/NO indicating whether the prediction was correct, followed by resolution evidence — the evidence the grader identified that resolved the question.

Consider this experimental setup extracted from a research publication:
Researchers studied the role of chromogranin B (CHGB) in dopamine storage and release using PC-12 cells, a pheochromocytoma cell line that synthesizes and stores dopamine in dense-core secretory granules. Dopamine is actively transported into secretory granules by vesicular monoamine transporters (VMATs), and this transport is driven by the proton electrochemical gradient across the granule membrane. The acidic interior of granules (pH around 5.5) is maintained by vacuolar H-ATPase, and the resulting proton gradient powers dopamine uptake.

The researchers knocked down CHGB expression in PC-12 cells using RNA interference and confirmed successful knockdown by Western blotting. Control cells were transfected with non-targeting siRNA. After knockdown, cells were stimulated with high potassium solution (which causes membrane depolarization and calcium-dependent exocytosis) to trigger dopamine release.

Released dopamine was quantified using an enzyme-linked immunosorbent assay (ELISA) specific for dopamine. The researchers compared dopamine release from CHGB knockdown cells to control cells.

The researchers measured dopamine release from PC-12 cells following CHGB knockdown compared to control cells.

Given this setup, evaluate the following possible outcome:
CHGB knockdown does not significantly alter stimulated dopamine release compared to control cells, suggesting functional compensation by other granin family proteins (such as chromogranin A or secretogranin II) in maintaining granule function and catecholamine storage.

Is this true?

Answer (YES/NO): NO